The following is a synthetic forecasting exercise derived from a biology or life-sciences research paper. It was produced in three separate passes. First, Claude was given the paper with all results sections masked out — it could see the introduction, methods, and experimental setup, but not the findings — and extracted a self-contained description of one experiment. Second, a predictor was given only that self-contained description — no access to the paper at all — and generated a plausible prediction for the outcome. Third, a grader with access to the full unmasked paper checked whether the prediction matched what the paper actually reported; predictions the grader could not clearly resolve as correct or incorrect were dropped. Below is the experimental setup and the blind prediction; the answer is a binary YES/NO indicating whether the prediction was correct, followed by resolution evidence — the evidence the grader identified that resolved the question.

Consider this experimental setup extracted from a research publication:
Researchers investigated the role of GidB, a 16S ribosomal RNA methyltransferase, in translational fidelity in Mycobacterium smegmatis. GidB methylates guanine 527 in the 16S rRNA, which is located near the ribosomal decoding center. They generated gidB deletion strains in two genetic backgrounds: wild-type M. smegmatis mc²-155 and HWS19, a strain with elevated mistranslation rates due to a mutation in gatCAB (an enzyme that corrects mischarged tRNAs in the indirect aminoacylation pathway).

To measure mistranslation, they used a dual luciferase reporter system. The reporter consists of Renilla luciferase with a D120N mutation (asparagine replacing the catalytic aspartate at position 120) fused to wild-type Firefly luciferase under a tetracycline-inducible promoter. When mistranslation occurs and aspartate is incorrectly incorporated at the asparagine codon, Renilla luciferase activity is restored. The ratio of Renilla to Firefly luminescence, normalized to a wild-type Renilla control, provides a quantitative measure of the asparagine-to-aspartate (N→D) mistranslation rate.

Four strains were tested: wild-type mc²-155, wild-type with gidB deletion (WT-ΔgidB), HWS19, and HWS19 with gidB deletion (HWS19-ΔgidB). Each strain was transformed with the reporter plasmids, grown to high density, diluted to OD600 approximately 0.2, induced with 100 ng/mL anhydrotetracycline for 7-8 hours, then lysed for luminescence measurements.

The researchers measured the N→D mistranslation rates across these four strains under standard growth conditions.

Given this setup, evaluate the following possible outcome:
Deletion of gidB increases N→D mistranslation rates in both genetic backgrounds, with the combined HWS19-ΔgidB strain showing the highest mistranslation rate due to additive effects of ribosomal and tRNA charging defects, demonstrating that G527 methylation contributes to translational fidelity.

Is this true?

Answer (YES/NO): NO